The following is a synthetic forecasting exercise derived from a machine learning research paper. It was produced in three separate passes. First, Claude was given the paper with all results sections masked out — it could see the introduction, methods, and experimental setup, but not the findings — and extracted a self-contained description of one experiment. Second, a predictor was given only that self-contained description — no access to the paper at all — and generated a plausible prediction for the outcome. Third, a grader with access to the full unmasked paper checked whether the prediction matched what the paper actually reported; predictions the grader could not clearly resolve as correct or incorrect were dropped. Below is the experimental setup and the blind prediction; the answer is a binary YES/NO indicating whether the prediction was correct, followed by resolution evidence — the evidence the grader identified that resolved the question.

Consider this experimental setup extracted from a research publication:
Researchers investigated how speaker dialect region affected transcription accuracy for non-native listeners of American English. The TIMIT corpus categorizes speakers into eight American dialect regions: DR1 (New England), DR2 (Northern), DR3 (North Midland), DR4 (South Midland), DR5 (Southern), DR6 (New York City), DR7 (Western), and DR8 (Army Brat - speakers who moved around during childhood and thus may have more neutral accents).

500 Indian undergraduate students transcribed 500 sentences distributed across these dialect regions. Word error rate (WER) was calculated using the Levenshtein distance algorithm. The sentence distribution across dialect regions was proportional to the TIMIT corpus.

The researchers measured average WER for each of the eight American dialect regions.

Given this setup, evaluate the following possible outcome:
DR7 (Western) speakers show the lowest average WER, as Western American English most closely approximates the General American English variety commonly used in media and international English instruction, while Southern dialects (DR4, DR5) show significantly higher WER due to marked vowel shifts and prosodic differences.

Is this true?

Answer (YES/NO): NO